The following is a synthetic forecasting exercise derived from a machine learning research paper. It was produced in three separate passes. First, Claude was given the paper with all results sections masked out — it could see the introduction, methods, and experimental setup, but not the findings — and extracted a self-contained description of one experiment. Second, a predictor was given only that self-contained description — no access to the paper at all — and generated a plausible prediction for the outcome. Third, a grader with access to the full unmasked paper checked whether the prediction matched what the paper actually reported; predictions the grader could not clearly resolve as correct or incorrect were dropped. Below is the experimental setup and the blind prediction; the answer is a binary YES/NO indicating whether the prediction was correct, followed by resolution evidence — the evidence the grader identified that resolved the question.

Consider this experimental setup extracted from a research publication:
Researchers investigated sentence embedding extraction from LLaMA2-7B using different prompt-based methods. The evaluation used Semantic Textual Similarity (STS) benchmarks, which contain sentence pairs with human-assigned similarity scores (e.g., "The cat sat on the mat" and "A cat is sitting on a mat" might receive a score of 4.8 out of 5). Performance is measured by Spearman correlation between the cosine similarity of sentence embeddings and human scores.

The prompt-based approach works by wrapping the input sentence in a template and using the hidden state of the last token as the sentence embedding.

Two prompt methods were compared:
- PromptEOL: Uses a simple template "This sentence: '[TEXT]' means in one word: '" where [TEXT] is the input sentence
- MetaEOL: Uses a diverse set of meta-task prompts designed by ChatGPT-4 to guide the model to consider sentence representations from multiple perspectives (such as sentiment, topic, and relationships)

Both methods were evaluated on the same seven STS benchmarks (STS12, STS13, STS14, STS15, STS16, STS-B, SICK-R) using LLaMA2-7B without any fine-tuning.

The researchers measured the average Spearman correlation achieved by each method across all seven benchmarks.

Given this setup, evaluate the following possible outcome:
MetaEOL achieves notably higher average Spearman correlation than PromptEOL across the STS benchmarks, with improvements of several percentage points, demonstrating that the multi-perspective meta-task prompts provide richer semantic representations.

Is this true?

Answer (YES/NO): YES